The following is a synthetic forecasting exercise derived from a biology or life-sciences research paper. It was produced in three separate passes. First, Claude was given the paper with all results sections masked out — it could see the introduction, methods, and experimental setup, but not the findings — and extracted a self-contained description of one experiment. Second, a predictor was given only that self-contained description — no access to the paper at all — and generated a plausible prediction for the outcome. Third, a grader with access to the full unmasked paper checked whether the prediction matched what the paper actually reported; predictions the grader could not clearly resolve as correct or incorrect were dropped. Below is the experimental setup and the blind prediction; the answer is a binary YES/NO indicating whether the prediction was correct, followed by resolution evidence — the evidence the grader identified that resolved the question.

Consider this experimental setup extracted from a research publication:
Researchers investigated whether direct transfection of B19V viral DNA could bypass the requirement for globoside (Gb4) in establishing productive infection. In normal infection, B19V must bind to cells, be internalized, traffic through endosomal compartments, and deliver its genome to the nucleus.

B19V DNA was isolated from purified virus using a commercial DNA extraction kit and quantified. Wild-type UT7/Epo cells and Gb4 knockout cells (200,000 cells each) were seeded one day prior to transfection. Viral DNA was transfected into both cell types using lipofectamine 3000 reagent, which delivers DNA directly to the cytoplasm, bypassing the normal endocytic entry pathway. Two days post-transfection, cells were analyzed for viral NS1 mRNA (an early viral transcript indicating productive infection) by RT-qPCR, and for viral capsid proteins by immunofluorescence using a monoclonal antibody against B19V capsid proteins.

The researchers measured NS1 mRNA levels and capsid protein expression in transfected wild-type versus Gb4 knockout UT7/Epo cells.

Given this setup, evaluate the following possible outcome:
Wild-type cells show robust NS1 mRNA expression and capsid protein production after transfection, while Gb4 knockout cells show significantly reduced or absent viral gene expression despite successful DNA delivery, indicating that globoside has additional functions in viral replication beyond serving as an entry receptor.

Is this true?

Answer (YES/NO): NO